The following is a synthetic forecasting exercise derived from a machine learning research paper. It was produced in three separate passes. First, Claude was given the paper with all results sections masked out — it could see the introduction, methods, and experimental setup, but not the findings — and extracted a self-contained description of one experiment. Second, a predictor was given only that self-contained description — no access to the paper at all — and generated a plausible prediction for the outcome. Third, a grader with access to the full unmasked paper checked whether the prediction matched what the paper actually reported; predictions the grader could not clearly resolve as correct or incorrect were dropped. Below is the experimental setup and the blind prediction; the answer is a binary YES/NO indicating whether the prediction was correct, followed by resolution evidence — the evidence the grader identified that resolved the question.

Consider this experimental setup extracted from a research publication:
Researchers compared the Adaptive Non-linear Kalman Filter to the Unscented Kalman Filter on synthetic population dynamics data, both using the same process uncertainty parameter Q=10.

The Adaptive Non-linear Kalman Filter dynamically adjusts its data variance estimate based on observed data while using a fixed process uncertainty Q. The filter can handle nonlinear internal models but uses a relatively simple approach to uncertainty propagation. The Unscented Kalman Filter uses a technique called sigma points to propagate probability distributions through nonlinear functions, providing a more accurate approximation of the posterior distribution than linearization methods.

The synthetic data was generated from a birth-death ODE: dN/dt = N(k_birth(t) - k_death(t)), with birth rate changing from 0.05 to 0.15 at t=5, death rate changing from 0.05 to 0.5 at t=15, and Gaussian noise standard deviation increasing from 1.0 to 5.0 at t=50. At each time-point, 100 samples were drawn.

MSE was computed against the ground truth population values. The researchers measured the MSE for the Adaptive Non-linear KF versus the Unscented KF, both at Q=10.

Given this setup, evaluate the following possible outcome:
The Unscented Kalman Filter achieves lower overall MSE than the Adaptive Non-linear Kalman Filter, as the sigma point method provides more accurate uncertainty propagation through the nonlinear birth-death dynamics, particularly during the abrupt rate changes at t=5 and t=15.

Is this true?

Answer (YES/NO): YES